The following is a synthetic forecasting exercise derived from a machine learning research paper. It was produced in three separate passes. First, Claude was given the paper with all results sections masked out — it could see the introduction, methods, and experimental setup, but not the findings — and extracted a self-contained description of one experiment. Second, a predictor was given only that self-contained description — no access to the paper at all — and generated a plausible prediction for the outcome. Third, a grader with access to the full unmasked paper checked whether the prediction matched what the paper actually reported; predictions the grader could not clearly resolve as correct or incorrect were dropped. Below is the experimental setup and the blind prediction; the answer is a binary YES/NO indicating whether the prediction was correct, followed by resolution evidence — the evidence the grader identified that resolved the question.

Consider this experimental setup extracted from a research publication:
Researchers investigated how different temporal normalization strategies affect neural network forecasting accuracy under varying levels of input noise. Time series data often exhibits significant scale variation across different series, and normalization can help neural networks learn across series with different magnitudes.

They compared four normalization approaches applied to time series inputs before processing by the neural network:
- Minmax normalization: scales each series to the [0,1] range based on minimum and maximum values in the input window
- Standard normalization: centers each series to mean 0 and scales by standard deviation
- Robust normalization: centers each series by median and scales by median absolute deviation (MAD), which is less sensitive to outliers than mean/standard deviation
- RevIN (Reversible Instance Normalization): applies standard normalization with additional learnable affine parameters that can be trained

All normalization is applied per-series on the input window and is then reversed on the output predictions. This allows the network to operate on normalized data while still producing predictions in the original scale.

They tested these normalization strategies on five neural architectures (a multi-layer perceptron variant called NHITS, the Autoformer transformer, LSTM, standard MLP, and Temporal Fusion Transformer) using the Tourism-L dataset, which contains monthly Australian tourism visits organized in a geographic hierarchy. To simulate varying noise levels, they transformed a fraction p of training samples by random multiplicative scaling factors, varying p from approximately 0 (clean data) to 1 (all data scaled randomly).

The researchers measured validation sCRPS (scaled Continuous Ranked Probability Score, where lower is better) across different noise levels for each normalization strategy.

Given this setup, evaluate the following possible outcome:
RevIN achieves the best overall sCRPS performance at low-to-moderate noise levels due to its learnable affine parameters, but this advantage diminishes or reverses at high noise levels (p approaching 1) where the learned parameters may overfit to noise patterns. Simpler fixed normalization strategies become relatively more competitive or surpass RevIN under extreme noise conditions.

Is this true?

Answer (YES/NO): NO